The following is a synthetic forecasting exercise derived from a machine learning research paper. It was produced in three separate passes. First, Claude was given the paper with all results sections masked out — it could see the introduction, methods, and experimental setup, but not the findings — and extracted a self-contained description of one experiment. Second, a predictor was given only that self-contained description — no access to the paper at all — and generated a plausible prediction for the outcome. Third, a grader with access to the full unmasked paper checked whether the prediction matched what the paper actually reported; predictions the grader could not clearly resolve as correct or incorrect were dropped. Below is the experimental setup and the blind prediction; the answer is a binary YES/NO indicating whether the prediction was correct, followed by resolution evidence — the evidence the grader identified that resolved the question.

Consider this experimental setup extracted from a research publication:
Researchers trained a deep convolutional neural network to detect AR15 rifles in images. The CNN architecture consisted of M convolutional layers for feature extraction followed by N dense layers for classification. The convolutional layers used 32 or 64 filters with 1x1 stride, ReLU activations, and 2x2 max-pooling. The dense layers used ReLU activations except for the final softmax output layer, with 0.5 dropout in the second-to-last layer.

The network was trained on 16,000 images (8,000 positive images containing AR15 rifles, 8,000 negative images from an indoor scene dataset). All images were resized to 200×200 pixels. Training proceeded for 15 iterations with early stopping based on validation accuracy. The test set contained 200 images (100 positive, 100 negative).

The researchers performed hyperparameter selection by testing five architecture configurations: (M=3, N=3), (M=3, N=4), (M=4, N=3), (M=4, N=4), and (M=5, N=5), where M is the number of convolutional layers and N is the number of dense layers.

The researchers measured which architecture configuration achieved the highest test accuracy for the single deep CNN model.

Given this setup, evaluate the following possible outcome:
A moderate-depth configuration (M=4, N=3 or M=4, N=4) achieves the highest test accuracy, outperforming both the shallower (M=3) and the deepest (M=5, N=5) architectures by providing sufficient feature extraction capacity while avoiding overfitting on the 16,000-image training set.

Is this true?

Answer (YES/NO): YES